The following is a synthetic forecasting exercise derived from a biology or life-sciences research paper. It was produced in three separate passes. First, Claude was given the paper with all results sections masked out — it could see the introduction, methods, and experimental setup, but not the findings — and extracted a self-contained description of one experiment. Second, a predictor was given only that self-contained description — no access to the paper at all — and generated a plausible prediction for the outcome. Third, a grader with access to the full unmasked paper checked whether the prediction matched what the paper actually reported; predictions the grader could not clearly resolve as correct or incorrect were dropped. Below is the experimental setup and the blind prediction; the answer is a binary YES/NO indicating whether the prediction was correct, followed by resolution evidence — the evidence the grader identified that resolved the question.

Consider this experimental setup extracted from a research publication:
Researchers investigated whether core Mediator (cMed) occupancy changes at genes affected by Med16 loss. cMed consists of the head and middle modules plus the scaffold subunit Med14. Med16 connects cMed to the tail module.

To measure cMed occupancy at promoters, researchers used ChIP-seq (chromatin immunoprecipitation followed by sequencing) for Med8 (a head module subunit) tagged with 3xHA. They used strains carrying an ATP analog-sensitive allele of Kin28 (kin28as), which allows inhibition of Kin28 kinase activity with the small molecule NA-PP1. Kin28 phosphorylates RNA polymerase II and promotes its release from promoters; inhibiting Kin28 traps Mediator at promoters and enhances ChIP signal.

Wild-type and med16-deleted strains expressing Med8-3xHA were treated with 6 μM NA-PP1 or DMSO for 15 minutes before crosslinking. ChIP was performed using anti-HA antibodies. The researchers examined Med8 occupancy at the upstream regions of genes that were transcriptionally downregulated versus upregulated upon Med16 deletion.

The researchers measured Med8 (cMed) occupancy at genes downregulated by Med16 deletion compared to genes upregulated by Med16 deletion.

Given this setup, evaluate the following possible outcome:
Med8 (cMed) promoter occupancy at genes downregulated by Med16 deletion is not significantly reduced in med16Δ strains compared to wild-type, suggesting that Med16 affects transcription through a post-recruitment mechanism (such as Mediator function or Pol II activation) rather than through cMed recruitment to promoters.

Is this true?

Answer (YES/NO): NO